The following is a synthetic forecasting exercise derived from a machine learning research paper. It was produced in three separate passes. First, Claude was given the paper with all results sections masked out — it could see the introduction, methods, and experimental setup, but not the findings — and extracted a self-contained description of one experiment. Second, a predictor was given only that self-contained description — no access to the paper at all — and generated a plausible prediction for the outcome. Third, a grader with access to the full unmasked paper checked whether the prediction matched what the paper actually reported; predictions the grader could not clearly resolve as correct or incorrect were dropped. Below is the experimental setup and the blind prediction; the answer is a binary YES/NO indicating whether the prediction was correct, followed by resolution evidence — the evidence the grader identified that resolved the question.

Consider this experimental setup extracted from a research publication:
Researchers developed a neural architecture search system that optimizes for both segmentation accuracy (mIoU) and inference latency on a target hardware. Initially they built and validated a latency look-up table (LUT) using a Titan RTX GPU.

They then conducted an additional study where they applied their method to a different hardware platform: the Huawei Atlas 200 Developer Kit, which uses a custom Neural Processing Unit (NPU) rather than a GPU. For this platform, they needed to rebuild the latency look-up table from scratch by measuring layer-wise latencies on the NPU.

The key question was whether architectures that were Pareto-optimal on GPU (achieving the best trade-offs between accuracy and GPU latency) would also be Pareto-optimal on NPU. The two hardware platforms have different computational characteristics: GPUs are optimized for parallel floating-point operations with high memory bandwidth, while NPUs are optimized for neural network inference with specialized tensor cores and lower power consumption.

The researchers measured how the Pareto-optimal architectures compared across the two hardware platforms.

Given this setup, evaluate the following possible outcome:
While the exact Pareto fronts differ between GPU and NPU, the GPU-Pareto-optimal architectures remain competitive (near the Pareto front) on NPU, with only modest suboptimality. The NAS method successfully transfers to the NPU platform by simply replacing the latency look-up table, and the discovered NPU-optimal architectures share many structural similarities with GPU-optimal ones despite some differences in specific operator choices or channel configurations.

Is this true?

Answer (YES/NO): NO